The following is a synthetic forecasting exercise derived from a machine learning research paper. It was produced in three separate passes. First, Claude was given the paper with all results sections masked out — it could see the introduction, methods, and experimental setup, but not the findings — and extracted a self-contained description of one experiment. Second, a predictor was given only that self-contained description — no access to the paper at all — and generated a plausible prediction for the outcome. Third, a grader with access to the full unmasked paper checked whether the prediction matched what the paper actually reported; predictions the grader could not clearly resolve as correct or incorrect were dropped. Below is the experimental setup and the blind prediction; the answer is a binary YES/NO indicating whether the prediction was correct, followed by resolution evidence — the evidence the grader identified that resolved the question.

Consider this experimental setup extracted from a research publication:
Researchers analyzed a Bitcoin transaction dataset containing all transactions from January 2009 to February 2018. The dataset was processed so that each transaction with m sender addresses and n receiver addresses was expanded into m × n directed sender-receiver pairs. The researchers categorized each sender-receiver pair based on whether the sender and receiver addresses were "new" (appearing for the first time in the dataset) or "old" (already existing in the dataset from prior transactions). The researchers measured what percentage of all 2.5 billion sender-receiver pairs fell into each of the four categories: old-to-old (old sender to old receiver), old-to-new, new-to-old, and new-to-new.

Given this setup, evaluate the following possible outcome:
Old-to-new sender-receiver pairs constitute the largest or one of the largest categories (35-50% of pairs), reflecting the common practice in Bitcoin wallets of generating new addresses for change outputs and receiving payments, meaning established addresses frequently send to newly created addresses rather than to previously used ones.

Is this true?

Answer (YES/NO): YES